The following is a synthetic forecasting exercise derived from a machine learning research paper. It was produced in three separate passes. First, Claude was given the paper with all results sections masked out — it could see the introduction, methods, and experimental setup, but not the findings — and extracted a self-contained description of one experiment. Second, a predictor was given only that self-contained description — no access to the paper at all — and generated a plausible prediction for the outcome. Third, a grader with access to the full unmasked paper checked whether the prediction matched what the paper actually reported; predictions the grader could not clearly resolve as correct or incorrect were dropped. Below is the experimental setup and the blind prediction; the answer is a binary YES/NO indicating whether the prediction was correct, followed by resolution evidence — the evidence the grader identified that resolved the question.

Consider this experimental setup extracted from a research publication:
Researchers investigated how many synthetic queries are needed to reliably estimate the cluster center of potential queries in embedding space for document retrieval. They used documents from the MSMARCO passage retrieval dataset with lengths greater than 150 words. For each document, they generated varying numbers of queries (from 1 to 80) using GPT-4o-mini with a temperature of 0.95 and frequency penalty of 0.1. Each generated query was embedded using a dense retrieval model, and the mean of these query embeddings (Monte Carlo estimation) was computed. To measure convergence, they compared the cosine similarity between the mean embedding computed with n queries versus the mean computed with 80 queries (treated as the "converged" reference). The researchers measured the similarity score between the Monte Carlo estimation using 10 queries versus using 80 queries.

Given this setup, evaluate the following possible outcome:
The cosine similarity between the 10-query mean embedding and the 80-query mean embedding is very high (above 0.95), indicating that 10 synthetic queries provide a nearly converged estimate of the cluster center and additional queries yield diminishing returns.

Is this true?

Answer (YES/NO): YES